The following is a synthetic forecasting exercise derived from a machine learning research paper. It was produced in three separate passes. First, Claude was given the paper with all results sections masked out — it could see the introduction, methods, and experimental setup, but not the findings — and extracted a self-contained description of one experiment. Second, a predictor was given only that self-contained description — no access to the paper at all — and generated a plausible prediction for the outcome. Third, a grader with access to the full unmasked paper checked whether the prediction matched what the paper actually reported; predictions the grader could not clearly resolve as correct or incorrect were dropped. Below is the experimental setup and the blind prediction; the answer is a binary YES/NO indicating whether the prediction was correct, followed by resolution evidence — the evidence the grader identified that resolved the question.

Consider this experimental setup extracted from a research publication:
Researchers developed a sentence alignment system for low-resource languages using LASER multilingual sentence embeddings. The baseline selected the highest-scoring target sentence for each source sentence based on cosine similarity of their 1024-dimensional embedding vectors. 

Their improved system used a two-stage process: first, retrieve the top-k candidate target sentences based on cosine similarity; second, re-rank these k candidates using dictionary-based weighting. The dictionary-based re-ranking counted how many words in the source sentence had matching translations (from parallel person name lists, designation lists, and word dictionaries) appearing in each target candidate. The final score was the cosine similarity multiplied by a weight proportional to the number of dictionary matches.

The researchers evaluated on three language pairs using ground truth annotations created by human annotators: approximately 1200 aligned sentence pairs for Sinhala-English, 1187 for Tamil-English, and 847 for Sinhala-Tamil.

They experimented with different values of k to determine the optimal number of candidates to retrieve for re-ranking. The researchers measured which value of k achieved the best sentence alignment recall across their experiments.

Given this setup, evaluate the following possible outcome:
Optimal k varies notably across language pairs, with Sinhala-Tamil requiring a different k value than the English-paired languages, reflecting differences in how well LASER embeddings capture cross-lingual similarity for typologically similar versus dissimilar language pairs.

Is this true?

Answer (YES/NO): NO